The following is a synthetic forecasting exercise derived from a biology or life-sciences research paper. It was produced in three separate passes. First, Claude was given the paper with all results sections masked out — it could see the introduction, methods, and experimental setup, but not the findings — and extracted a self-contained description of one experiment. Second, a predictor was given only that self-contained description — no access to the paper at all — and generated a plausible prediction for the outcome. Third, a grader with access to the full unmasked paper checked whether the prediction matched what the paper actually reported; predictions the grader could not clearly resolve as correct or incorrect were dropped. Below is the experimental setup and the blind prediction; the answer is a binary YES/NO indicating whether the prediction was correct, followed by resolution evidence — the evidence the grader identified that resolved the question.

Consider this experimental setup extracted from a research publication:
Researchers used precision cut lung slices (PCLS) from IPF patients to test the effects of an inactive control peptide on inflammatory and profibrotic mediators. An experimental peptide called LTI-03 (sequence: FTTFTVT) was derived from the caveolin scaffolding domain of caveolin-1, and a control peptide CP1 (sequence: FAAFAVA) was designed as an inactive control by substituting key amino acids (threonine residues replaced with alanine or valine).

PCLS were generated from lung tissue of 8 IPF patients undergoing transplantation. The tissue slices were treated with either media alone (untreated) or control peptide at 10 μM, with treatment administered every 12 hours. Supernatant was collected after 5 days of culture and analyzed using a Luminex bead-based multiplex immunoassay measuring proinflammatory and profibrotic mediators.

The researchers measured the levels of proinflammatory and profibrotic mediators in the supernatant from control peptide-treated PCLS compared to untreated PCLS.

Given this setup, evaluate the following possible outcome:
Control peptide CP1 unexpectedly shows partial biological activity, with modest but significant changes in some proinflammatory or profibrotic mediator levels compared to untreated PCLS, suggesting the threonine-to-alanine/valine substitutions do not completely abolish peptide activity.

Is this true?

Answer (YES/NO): YES